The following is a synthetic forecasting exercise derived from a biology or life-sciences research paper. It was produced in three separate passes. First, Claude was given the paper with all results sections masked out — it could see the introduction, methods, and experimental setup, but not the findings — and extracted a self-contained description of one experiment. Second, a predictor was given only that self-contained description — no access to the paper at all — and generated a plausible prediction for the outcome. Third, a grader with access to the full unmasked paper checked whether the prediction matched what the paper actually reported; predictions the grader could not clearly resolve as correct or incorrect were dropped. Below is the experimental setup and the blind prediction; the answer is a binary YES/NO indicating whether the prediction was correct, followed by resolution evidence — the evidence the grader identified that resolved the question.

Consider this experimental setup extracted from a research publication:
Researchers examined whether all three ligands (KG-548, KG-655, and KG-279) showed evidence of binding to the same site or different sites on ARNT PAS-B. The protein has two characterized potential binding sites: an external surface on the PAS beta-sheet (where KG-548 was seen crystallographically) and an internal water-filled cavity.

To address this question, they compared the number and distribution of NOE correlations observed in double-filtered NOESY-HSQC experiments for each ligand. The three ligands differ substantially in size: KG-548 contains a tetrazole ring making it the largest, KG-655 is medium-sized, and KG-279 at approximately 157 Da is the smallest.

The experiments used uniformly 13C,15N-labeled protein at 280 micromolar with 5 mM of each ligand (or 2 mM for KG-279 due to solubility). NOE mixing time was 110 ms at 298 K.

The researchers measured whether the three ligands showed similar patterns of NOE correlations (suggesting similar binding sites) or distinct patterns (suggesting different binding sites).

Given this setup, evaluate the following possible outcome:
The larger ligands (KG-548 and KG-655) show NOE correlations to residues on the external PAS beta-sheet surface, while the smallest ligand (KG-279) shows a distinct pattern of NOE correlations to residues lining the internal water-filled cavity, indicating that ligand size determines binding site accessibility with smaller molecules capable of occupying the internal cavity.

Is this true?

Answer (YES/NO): NO